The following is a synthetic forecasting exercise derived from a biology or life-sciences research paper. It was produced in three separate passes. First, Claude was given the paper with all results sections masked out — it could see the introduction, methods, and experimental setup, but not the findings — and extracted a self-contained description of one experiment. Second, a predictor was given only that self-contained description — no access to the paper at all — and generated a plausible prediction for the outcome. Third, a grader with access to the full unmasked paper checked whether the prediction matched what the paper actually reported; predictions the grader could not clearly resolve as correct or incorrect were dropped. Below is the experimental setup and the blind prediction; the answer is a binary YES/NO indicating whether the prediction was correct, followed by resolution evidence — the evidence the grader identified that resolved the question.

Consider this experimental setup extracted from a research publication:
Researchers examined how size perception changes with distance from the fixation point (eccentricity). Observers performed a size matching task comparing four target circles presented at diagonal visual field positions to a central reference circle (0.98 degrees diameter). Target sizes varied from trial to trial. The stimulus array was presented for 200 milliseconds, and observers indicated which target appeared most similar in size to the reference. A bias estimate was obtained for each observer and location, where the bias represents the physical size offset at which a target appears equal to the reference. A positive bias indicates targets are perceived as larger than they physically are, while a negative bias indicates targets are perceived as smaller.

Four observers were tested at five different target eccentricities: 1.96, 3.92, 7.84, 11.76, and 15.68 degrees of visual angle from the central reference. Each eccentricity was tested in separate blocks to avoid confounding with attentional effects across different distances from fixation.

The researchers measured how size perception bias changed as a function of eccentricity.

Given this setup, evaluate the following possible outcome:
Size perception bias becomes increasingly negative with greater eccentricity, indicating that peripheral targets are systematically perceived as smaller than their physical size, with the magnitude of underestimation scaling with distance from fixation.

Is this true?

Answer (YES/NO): YES